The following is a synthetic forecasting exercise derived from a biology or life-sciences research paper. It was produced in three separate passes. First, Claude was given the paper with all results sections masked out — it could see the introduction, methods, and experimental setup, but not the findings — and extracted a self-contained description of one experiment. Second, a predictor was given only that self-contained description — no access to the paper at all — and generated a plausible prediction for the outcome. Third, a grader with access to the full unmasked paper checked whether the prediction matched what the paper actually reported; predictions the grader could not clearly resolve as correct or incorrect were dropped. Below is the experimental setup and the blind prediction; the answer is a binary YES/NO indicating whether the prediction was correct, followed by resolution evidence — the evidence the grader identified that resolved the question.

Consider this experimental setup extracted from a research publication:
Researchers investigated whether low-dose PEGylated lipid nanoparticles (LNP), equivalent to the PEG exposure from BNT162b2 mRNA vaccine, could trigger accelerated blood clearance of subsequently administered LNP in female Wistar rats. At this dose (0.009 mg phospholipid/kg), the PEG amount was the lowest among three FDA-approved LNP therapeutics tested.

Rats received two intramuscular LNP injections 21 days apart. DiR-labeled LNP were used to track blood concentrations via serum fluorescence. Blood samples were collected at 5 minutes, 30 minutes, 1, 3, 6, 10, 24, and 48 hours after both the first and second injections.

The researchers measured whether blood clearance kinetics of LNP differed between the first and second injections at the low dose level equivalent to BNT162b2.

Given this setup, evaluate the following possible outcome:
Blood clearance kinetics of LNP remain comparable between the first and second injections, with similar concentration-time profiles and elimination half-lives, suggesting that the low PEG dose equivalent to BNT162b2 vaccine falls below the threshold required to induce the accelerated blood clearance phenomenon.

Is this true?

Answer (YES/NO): YES